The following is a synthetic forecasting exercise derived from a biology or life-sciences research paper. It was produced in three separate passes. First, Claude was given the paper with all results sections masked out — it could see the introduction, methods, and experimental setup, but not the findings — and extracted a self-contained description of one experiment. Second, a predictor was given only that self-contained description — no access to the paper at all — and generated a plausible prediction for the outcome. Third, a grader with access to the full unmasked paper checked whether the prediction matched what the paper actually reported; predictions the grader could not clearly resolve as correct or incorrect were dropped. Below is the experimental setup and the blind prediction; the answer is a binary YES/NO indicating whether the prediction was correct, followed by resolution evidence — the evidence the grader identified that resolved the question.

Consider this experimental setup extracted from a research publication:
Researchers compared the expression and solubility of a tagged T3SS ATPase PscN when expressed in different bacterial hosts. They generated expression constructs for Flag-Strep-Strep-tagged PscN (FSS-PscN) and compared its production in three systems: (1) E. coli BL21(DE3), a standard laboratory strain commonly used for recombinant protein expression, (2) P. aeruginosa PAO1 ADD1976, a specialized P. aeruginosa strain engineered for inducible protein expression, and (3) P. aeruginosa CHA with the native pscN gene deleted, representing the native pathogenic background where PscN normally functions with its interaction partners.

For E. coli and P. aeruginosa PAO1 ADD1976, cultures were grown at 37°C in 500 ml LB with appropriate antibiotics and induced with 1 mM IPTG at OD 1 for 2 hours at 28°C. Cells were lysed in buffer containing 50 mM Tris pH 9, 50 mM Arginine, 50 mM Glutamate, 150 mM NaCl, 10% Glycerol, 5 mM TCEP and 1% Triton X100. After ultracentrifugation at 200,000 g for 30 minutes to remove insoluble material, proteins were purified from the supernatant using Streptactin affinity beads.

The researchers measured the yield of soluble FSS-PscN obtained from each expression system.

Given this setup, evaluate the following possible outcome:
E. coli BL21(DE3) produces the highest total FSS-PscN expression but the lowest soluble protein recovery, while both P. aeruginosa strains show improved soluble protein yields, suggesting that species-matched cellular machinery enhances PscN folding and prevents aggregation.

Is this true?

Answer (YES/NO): NO